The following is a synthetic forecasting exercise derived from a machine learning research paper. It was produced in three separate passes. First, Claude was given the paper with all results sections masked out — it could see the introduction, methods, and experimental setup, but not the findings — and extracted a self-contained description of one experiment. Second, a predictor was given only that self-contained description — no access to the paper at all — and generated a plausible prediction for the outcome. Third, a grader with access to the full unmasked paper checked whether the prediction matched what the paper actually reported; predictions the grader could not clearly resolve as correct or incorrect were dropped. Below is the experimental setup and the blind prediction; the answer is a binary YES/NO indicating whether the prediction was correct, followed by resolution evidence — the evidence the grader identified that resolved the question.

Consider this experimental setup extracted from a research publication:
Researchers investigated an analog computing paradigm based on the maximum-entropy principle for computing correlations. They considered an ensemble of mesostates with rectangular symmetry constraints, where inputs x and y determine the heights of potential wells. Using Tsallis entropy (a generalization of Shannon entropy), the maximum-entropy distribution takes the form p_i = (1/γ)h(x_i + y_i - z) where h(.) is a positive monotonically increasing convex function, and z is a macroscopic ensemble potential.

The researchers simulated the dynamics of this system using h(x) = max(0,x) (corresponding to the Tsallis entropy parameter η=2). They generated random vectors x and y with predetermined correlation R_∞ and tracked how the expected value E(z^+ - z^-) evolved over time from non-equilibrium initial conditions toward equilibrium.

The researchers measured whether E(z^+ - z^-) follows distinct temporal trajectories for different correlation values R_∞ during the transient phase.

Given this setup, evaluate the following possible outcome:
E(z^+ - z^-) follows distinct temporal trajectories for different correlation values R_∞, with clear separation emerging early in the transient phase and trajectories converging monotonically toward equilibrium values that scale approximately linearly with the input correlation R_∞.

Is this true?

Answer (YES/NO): NO